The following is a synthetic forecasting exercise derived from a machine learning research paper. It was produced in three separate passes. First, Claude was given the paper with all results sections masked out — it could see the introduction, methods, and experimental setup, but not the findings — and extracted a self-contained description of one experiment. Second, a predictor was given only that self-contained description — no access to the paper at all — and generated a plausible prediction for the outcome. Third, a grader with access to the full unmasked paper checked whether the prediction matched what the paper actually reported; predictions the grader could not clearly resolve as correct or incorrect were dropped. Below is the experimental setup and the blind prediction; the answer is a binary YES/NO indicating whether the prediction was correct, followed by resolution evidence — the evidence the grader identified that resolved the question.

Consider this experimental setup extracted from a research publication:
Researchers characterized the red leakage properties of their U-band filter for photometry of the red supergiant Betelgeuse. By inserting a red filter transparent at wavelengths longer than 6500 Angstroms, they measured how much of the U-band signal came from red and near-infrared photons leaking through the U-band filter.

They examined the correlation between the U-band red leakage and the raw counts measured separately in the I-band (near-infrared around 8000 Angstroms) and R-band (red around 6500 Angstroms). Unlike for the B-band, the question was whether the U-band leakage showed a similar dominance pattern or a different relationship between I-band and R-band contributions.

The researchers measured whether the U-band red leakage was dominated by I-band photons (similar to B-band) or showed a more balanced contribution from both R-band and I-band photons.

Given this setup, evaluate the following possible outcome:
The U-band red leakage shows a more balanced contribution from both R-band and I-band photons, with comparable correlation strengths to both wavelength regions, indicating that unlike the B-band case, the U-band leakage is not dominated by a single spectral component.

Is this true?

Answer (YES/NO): YES